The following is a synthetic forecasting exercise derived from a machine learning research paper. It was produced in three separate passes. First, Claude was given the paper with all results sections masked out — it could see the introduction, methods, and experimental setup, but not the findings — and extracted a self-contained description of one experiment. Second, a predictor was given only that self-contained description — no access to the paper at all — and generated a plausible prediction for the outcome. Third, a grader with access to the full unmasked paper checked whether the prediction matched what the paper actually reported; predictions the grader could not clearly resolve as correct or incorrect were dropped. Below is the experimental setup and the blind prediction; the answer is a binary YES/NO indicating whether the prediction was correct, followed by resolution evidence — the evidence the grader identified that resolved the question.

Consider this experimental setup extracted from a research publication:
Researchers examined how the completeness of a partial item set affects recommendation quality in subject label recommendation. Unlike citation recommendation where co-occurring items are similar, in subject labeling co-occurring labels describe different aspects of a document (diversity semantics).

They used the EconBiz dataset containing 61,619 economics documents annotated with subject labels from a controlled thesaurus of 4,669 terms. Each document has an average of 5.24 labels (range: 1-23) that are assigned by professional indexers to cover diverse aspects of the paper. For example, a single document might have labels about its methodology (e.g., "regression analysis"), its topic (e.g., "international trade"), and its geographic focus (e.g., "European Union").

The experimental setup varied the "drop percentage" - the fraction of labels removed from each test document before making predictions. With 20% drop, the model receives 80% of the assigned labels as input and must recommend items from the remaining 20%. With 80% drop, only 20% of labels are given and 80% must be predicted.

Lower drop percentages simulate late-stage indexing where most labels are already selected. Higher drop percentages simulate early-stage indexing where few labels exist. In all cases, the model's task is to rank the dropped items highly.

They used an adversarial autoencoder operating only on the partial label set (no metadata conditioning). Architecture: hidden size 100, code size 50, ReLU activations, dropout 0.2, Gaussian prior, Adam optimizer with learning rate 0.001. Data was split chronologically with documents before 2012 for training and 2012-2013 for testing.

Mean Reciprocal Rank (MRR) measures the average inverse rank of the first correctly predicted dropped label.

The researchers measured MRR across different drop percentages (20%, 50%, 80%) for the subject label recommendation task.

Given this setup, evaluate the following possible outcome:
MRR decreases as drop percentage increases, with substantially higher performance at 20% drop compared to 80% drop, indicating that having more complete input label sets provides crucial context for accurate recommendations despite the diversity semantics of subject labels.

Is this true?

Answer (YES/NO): NO